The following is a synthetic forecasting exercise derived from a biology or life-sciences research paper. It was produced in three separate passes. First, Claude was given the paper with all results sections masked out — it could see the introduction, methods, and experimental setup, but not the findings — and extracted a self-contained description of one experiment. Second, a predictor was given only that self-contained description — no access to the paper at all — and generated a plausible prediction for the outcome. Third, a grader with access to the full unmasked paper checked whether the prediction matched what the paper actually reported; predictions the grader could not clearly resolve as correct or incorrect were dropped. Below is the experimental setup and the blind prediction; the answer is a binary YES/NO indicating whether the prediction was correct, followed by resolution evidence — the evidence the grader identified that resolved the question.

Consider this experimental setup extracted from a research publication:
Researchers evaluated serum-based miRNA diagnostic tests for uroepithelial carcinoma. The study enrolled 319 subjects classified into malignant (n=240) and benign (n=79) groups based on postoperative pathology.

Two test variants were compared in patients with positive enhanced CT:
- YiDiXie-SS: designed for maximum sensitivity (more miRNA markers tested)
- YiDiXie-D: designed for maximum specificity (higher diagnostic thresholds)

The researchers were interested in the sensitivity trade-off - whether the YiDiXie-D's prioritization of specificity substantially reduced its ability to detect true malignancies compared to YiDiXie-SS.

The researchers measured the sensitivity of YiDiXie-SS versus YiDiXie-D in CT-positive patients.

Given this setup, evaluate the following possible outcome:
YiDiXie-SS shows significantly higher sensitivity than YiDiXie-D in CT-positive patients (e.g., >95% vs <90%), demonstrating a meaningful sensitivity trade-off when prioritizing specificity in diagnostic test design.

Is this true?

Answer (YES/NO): YES